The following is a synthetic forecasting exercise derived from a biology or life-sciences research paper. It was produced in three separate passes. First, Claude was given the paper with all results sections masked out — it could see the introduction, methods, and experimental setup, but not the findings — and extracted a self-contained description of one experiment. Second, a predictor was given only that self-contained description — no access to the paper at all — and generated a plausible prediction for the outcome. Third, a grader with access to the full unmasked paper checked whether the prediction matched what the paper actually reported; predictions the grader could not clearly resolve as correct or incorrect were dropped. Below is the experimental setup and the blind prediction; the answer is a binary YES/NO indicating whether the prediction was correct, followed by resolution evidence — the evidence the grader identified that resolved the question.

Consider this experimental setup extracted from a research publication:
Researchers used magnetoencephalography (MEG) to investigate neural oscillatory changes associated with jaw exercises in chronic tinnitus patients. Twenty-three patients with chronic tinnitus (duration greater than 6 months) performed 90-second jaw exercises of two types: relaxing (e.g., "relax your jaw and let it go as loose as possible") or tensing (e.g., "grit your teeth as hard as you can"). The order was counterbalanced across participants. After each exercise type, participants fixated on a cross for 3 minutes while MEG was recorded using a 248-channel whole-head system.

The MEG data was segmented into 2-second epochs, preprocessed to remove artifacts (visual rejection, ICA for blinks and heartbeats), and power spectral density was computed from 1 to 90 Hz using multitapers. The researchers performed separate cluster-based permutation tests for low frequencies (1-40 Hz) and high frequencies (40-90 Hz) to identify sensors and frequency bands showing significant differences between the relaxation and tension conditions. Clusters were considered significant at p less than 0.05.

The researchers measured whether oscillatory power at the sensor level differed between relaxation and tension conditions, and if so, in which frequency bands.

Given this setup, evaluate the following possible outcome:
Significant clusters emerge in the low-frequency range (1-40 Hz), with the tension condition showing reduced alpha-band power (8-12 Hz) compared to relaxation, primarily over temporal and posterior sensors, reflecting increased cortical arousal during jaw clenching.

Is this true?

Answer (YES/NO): NO